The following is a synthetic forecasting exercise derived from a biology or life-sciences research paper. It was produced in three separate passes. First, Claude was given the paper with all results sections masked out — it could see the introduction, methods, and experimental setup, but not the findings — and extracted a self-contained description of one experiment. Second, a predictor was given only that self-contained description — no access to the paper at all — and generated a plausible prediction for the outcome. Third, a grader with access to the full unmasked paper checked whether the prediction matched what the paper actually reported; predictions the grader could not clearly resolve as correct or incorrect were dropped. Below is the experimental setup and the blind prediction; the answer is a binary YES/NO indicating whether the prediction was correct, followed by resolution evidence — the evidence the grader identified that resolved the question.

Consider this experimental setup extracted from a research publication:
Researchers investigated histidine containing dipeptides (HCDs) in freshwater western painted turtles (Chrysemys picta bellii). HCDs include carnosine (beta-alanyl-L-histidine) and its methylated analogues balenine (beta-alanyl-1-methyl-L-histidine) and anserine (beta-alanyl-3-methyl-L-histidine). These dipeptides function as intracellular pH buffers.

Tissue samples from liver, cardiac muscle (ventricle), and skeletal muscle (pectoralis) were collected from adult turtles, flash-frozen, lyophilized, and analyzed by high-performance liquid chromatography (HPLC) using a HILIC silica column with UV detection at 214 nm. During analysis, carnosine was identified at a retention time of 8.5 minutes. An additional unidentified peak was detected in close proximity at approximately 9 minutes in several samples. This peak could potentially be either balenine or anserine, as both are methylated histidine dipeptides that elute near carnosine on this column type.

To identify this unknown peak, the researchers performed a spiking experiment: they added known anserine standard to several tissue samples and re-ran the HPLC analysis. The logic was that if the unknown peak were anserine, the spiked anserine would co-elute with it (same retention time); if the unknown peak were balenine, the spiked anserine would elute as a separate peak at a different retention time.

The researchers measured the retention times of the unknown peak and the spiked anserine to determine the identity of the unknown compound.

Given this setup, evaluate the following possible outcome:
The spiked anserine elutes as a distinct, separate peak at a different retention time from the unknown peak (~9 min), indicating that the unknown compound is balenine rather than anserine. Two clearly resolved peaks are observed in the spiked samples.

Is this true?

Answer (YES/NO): YES